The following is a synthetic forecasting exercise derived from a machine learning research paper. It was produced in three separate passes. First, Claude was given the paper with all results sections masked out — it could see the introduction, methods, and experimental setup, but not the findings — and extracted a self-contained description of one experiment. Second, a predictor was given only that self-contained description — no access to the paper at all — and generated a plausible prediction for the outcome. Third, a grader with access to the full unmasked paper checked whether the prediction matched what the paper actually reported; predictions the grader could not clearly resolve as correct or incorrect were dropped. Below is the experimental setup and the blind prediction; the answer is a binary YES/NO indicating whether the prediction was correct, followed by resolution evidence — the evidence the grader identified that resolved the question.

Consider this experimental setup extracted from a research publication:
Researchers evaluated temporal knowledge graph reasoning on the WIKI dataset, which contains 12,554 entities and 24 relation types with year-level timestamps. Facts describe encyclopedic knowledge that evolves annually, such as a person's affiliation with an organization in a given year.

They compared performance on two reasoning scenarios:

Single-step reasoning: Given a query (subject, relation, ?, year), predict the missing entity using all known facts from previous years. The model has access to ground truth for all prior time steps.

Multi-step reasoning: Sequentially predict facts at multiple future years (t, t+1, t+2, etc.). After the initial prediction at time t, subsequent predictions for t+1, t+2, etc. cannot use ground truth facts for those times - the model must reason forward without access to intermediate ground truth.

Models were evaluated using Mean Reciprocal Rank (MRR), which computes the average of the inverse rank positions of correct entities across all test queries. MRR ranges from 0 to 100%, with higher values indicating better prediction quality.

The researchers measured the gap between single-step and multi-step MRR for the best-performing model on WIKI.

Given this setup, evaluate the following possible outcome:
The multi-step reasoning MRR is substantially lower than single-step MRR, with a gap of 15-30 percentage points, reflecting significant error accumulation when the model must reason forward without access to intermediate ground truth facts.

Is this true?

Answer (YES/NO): YES